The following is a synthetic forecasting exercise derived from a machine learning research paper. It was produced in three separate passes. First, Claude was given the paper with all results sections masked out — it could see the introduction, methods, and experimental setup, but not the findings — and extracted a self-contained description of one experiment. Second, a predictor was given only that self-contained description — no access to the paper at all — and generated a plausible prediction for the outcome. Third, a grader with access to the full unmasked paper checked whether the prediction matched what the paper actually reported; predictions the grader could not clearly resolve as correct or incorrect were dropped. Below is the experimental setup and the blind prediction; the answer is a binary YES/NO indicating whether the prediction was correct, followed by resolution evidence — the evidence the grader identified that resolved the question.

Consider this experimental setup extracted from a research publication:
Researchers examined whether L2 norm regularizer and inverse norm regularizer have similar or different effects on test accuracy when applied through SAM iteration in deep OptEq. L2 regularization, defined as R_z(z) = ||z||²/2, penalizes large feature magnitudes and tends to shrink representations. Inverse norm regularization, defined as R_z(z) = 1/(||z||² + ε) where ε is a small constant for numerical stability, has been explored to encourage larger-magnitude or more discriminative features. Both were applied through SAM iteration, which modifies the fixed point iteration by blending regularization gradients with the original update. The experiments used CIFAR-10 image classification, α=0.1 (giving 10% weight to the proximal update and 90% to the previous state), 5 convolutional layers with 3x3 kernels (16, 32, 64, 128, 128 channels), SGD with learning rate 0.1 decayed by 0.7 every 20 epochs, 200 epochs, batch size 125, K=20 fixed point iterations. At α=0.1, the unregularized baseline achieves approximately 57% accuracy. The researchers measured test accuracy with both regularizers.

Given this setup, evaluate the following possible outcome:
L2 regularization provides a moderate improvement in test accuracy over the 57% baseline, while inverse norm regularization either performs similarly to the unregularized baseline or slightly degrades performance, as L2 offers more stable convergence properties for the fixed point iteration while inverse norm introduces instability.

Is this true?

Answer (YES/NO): NO